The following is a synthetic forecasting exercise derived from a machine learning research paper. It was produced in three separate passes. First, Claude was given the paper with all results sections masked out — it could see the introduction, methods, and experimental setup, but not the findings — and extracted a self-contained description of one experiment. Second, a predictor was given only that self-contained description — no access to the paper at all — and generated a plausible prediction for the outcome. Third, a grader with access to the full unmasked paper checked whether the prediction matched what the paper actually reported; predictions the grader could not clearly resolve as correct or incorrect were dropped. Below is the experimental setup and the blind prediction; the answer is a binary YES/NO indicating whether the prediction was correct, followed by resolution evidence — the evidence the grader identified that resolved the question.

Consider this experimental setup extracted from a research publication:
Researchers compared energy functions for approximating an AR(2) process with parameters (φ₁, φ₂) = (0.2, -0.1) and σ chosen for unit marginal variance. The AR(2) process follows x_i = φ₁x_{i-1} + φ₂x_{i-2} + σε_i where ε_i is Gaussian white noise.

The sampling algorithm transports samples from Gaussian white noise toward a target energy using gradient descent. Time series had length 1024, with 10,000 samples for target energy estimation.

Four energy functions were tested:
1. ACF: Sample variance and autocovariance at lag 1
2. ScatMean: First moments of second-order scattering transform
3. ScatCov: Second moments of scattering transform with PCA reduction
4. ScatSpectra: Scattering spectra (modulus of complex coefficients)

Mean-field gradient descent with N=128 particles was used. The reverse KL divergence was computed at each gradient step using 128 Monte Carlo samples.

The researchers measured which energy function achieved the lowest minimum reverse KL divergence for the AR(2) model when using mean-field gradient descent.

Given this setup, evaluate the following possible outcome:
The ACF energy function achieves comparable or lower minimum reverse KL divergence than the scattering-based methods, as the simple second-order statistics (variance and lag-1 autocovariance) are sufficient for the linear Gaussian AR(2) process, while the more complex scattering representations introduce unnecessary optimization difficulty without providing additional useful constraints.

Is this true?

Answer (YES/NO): YES